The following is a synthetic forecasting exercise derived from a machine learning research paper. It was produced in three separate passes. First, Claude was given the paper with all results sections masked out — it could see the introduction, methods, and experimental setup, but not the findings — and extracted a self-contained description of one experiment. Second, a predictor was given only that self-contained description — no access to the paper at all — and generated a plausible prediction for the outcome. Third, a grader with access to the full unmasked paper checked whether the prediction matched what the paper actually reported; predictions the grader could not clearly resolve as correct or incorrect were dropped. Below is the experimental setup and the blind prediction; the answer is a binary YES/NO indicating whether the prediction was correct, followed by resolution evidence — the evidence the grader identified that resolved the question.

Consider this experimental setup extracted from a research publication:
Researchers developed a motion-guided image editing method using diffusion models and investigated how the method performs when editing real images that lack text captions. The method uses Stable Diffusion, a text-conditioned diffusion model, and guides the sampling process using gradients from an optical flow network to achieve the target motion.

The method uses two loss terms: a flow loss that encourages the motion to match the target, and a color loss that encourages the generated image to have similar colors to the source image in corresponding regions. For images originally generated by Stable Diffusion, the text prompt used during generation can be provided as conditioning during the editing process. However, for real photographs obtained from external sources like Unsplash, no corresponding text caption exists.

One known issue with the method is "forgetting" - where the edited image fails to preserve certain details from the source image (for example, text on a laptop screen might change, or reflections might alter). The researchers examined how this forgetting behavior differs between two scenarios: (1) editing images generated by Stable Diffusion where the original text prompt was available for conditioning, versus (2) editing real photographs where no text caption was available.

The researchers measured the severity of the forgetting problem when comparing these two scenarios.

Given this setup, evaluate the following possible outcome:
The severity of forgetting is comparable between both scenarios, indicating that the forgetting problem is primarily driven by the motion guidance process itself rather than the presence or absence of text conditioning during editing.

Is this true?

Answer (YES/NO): NO